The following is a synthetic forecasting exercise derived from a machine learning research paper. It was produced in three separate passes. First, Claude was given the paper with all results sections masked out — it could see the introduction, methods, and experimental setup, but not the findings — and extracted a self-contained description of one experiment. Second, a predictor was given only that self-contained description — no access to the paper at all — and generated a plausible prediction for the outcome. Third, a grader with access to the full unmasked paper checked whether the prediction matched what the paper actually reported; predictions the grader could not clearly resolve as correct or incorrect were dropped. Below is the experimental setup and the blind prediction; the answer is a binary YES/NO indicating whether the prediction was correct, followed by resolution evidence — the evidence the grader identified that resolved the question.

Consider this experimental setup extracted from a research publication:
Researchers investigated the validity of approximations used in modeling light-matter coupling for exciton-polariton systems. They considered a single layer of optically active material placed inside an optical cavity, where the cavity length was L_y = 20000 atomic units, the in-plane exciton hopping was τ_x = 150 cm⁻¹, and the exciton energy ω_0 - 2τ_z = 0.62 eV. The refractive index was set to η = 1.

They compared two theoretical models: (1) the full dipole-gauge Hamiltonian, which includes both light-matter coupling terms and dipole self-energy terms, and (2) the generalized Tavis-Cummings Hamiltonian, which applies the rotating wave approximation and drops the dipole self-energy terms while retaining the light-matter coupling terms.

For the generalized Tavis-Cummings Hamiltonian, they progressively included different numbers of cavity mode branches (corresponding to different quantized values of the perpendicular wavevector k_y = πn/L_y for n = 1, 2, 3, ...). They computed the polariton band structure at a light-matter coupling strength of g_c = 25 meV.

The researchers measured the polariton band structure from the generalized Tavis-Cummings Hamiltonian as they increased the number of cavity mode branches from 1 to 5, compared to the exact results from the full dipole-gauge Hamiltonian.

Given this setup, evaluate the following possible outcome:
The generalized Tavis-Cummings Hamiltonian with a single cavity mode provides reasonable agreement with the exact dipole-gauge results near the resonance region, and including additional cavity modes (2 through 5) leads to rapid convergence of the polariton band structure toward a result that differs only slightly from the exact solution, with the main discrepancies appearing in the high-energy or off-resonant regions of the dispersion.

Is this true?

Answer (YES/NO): NO